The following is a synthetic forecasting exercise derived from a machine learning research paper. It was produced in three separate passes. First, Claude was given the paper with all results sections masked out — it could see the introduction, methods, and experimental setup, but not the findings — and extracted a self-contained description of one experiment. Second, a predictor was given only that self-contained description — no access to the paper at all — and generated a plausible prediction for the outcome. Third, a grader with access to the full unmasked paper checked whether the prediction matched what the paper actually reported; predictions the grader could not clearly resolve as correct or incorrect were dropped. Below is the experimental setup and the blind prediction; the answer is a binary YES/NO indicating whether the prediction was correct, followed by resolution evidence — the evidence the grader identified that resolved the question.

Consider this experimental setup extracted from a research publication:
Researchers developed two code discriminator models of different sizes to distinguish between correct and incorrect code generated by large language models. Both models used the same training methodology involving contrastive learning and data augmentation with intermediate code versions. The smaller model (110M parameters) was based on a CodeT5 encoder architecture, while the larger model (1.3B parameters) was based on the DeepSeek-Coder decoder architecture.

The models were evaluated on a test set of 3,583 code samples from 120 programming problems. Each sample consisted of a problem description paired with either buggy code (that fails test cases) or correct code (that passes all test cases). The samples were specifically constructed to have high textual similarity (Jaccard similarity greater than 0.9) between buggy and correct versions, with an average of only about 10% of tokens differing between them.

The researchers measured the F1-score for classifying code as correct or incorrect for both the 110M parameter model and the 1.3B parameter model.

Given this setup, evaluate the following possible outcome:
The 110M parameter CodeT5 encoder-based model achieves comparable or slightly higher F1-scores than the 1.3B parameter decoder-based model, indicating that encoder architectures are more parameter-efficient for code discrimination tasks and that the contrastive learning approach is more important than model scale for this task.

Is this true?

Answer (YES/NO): NO